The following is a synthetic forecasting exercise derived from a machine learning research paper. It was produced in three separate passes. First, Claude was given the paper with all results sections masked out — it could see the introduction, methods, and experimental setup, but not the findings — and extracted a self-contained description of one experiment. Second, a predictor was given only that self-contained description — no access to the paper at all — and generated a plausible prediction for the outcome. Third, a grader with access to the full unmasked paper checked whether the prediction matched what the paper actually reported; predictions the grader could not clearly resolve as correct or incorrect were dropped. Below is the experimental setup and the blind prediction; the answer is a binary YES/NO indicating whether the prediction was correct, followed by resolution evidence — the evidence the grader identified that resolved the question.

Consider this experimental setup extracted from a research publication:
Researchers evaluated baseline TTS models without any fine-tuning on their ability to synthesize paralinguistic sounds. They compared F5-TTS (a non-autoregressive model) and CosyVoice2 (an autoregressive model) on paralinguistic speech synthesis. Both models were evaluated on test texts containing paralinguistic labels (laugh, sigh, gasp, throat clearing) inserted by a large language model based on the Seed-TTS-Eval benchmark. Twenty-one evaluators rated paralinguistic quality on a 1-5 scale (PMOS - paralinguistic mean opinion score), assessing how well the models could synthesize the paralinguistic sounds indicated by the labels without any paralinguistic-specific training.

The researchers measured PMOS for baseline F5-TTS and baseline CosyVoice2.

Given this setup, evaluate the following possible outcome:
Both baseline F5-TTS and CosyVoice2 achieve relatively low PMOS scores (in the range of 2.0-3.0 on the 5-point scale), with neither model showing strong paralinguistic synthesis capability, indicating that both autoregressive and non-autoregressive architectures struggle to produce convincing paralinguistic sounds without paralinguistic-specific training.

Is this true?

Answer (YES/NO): NO